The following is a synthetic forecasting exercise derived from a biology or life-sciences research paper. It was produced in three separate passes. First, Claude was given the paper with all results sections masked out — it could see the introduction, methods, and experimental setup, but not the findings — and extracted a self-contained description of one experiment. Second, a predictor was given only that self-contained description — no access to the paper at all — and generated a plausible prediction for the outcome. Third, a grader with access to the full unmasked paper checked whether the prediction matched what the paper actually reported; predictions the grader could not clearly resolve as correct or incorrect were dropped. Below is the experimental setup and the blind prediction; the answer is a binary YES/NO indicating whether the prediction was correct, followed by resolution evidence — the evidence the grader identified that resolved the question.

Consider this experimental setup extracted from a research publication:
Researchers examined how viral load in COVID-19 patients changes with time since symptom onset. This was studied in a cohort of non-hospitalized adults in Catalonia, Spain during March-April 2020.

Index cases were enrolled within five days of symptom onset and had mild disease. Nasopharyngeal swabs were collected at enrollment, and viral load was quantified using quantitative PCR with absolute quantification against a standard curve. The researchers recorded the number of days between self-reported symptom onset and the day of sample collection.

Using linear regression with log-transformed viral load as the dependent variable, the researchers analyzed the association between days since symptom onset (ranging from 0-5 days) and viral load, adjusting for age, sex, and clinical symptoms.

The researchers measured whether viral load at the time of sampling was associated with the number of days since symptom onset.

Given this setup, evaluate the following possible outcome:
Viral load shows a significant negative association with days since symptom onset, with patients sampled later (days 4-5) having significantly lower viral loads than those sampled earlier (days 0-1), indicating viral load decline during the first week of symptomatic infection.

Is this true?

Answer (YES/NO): YES